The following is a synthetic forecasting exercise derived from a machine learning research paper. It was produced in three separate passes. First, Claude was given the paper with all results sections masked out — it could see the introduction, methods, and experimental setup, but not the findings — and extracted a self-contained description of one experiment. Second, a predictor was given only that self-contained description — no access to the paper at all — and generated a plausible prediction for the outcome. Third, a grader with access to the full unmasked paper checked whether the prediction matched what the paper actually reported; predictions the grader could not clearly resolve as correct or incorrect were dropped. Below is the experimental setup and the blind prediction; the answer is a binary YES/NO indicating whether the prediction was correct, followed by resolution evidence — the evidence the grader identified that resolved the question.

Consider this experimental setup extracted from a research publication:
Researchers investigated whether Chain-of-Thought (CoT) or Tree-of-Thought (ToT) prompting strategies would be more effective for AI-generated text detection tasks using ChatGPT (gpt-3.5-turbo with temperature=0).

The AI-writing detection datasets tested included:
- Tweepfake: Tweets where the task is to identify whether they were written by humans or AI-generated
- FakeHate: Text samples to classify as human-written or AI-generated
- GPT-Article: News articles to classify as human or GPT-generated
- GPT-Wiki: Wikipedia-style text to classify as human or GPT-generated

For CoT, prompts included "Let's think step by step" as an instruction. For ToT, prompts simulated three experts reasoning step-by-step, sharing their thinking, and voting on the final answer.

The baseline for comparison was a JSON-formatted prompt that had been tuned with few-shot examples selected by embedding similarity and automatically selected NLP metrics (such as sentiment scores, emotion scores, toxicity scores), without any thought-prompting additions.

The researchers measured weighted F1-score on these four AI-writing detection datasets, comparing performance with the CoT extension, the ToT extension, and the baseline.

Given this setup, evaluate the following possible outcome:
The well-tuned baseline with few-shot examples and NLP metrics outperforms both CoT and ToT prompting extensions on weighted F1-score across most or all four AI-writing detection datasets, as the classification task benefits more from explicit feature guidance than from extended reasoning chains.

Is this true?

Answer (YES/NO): NO